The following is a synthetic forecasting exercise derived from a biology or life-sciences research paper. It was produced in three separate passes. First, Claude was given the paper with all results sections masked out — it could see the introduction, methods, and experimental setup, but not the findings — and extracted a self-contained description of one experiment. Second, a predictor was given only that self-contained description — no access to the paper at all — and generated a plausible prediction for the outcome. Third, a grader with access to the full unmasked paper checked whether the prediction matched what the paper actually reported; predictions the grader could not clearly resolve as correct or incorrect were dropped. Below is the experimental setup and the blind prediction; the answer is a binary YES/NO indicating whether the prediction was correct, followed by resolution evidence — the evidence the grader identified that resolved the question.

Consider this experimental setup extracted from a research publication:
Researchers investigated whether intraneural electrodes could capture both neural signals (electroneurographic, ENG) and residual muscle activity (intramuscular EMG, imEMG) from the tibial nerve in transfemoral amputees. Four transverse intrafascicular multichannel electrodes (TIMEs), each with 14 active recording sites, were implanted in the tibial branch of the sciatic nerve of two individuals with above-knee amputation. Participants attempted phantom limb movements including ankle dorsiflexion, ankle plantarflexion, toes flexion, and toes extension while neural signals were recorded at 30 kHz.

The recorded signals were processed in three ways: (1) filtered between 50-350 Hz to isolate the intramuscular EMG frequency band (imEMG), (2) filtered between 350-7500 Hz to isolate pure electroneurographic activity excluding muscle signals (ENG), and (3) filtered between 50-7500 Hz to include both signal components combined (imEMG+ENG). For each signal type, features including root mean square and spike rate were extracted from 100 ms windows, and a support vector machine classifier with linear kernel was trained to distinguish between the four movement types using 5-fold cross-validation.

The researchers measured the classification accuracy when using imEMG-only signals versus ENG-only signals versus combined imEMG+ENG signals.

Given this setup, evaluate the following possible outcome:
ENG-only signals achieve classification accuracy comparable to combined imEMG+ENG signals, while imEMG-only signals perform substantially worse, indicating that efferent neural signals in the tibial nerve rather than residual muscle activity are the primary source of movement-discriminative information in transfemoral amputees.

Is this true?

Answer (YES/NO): NO